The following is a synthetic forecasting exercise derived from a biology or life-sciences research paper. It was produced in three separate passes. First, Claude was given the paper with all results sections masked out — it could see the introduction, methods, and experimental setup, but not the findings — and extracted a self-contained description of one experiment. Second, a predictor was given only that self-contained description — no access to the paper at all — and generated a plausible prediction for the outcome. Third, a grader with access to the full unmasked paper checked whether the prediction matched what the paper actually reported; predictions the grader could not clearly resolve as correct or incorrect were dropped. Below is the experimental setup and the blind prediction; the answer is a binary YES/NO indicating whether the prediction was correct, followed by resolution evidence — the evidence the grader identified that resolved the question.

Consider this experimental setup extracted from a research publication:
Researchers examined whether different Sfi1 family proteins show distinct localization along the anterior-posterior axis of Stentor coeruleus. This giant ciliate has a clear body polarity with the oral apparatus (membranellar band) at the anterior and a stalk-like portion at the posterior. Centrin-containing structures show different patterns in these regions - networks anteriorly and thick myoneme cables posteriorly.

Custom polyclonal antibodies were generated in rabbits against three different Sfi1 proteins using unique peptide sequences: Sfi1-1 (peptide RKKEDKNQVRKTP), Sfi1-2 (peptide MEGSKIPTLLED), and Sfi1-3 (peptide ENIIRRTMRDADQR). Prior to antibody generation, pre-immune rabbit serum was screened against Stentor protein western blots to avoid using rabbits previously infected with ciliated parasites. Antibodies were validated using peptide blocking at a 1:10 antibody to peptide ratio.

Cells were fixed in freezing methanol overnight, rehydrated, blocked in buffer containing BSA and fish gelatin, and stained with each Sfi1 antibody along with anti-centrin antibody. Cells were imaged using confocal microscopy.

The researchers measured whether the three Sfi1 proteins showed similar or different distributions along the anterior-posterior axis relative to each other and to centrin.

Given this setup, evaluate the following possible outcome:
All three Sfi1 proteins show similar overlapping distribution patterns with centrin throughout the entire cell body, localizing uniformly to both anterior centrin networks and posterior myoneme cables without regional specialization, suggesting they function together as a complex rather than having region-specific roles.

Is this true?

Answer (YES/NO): NO